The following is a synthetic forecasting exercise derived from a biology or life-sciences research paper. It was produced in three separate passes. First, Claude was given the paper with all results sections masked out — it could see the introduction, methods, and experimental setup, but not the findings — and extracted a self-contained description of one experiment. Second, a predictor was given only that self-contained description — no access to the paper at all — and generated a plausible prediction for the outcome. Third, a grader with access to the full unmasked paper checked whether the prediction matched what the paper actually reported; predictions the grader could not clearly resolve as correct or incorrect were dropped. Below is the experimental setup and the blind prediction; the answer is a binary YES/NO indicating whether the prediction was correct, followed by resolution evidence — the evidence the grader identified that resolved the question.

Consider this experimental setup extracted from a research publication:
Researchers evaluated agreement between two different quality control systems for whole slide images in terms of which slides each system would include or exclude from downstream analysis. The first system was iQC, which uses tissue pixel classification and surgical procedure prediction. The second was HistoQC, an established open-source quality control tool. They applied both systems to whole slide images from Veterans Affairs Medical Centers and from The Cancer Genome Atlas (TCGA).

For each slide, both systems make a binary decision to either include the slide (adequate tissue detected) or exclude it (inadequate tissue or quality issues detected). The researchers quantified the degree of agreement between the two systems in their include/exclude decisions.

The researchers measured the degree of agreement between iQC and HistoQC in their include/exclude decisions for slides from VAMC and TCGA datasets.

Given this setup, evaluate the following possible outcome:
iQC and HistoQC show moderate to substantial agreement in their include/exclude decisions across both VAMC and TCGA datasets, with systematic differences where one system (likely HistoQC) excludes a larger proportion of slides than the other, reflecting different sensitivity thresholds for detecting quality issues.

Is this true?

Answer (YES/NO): NO